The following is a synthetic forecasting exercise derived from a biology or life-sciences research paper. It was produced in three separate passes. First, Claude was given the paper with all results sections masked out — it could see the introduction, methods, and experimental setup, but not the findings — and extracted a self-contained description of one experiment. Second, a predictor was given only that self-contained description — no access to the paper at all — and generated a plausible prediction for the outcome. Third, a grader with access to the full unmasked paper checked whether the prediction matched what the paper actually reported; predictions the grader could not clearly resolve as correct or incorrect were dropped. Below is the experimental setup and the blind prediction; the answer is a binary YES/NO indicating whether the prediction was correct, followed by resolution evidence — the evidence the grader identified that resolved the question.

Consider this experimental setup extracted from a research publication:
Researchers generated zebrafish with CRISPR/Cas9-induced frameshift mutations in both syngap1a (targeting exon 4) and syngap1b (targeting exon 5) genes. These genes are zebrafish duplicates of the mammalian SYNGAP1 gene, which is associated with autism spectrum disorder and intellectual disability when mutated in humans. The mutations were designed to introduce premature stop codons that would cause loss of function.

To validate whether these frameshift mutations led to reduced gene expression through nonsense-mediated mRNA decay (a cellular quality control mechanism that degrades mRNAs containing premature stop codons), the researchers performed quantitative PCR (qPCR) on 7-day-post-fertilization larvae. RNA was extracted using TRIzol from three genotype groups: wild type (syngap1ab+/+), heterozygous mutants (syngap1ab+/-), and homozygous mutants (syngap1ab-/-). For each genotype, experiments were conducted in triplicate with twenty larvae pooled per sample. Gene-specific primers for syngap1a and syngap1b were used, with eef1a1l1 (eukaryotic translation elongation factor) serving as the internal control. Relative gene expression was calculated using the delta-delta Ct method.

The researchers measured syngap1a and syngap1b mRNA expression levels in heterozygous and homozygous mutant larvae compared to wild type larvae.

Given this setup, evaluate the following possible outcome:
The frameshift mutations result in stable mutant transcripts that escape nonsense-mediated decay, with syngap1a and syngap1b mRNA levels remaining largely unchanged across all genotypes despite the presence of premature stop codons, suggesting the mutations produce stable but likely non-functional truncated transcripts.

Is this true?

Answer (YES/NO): NO